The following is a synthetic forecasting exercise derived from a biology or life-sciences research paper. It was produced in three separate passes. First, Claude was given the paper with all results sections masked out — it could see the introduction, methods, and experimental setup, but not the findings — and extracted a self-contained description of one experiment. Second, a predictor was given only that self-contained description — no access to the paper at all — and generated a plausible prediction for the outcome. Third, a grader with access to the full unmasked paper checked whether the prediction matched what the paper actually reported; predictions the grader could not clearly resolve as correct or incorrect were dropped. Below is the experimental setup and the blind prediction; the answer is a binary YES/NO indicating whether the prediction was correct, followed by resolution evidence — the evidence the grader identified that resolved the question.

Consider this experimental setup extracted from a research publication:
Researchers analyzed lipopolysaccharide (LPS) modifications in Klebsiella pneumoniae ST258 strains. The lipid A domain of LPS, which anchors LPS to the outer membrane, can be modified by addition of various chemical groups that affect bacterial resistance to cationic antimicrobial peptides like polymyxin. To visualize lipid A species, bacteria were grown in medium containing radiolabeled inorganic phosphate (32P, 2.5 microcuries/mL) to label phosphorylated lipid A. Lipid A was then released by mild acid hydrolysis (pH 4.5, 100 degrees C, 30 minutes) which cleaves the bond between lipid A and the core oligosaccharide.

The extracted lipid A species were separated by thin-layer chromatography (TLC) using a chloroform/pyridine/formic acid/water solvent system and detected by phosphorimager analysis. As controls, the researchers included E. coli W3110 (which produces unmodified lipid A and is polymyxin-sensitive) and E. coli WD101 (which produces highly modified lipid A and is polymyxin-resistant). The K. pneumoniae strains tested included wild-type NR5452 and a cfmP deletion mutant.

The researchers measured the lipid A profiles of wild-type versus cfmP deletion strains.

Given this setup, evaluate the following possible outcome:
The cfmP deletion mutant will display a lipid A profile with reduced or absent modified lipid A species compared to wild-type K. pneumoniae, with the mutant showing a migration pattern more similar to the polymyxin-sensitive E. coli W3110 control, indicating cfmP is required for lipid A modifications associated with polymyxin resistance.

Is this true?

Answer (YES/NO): NO